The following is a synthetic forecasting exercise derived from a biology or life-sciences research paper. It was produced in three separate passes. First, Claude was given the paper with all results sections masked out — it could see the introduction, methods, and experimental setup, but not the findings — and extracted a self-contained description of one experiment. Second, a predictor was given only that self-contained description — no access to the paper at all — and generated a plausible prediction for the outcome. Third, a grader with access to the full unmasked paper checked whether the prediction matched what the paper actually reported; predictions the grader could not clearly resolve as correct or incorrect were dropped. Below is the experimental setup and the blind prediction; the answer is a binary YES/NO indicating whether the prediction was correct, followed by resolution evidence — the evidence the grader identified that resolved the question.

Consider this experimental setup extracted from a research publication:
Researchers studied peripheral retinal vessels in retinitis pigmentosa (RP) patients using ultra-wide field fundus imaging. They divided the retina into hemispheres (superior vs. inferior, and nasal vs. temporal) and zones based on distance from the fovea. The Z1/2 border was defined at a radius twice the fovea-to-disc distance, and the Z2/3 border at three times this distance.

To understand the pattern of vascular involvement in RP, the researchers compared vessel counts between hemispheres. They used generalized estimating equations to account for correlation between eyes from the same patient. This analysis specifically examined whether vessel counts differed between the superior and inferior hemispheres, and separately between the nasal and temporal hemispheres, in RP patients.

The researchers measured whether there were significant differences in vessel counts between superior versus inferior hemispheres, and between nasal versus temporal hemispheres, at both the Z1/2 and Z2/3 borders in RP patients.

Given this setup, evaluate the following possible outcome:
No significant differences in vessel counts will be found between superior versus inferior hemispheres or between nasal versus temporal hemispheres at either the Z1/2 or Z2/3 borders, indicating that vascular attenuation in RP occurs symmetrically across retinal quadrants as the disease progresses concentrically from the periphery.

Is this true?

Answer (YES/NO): NO